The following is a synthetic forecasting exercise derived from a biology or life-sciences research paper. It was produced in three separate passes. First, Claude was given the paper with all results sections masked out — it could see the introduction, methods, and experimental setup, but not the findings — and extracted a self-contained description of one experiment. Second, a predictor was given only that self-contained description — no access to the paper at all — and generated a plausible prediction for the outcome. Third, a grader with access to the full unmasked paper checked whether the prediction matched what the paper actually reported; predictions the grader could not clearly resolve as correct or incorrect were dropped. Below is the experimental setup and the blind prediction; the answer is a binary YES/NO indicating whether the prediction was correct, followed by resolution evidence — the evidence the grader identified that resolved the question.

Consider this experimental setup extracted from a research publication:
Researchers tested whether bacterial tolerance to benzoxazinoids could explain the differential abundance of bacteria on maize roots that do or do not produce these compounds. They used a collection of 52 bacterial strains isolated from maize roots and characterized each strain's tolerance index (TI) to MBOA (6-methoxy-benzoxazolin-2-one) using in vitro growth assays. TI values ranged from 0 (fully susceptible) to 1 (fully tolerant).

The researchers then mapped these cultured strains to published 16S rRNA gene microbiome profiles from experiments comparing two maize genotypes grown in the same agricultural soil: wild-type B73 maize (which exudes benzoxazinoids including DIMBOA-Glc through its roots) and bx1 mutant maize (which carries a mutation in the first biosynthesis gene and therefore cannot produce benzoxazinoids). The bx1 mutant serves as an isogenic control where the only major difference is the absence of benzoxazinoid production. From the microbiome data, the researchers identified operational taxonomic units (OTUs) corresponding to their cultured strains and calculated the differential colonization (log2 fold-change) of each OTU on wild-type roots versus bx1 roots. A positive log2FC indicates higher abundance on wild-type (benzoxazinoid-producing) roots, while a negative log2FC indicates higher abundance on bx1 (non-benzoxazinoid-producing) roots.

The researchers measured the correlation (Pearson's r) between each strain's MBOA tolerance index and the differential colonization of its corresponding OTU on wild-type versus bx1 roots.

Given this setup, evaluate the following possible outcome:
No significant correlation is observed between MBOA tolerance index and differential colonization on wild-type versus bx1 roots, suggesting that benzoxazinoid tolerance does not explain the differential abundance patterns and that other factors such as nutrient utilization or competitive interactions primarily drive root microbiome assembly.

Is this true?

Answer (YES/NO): NO